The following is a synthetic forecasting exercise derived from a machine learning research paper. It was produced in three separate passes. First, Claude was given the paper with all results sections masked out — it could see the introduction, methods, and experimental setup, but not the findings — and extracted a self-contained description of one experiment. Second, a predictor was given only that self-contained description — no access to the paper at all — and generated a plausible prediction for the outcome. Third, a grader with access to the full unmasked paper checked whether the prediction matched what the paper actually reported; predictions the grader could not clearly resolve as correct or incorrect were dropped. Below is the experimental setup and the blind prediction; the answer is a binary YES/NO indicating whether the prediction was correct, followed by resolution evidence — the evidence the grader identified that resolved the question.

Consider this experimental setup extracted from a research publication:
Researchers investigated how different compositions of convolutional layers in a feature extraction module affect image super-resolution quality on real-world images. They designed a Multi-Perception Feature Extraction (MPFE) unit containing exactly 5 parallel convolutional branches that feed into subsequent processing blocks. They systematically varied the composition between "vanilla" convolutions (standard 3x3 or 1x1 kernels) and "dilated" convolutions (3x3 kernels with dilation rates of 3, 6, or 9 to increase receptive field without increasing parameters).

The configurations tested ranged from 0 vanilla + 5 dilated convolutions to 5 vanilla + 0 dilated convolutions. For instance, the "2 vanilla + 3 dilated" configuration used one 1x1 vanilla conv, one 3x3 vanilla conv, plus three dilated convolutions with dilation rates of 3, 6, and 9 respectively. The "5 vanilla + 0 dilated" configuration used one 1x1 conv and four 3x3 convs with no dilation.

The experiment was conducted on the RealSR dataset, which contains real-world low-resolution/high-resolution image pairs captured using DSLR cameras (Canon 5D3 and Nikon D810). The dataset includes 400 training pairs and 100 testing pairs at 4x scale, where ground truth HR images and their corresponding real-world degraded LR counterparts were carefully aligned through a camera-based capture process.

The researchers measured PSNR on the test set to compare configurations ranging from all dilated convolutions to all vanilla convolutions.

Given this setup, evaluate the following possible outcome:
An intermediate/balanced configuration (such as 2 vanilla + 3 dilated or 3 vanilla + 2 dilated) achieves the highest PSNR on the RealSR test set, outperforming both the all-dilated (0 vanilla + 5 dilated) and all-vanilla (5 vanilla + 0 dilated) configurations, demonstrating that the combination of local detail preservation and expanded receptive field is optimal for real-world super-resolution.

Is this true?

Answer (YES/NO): YES